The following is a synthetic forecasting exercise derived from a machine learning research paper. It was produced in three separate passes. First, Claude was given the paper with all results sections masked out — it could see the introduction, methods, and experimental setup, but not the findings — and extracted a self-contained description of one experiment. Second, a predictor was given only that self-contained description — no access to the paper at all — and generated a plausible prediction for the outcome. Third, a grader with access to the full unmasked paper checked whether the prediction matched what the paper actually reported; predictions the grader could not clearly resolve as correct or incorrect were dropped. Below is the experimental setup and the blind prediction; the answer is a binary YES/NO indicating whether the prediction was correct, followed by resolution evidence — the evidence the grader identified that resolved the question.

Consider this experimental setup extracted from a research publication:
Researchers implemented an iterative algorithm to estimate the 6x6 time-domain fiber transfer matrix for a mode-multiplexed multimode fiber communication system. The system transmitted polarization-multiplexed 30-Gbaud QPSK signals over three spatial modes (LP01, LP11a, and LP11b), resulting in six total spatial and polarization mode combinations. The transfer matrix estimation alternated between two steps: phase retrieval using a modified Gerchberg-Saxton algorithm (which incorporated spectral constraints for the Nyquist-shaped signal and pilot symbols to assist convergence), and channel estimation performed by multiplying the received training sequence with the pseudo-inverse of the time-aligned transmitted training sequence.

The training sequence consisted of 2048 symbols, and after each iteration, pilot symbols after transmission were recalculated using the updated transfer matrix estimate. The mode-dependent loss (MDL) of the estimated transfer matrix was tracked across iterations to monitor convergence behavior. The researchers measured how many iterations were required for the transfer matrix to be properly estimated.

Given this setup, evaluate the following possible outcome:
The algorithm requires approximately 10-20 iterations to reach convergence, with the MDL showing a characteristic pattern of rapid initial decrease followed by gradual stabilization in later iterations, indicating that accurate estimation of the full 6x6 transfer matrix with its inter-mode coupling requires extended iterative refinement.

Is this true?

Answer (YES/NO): NO